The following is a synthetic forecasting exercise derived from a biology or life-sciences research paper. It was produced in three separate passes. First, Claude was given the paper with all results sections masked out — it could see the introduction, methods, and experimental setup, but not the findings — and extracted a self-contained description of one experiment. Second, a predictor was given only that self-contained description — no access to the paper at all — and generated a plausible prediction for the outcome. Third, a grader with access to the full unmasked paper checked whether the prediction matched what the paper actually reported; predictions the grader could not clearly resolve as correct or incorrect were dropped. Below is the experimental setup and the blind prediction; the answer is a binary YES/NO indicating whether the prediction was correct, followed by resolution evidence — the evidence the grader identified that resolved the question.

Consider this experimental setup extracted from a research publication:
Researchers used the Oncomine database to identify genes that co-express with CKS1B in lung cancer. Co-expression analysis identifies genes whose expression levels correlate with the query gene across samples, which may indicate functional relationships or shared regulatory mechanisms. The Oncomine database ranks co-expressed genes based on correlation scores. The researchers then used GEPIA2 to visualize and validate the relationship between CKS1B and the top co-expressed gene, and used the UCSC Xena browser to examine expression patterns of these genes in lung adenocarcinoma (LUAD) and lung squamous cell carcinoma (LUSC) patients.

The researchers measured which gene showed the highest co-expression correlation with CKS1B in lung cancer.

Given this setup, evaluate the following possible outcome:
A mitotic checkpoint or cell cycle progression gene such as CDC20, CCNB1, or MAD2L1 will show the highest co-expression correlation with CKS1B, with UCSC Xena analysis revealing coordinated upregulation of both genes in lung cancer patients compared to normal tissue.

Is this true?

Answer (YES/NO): NO